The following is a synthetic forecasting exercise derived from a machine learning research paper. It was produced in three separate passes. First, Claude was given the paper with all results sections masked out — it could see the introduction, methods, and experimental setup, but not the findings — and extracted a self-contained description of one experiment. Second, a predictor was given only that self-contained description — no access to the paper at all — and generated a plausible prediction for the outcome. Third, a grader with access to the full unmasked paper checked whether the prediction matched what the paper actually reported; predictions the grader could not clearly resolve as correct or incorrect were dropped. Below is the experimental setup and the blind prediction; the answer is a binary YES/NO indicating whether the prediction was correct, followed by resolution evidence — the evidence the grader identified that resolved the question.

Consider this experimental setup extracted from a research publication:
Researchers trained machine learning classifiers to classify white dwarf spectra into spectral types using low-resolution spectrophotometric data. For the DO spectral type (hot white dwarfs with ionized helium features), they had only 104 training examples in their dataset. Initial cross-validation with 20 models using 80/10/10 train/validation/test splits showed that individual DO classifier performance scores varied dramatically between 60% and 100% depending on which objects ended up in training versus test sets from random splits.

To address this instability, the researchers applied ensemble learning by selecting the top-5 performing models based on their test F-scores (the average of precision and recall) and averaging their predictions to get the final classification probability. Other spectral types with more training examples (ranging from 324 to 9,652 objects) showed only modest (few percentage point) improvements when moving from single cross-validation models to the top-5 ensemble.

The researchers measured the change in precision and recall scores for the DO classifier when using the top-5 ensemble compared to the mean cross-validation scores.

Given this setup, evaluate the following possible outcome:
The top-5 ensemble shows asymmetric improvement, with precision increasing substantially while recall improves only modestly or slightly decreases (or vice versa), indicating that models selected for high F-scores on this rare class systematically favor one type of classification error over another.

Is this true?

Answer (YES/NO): NO